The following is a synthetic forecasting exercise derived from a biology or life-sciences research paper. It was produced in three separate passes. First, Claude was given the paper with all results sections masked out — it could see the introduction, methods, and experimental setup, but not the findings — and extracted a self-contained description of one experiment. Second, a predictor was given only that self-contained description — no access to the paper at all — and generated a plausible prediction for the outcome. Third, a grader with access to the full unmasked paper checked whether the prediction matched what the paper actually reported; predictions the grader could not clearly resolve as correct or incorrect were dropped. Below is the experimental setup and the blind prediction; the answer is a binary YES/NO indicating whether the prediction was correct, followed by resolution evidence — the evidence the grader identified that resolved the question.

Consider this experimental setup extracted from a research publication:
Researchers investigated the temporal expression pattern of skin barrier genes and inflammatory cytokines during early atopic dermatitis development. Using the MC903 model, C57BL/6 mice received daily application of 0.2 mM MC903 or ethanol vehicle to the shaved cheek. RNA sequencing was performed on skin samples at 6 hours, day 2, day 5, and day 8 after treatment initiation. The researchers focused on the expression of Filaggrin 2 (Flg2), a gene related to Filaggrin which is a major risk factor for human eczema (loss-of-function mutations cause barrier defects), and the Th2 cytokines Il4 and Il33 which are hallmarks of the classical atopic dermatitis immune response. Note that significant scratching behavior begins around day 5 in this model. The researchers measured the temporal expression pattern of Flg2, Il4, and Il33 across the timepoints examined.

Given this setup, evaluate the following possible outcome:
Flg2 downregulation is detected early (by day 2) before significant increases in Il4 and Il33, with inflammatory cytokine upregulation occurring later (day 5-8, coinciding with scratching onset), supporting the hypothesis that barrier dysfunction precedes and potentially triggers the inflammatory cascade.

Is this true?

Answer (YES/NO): NO